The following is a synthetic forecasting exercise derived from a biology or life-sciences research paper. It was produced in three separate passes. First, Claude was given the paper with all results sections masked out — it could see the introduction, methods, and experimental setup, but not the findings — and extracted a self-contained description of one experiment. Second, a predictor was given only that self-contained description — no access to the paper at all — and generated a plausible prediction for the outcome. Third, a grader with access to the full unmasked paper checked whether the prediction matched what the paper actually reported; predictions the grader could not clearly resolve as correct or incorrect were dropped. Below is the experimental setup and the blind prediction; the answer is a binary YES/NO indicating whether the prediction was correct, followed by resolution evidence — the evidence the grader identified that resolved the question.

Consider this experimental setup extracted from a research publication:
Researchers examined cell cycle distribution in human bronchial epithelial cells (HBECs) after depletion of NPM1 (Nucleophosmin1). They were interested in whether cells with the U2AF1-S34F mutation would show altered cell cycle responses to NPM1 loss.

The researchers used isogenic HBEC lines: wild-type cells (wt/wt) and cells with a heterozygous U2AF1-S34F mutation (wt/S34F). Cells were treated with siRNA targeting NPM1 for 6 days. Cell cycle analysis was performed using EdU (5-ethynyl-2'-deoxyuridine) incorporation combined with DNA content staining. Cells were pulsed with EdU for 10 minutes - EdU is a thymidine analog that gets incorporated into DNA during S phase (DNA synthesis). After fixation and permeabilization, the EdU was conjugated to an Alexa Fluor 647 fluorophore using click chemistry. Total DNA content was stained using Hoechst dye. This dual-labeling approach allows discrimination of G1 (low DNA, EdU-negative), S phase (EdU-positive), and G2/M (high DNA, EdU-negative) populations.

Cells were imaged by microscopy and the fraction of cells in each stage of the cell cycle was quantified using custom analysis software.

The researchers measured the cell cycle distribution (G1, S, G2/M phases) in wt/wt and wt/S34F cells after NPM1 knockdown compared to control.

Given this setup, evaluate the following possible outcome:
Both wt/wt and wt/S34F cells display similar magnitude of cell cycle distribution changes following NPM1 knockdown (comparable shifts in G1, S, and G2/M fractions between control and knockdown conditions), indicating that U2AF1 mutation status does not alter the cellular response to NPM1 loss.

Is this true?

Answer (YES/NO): NO